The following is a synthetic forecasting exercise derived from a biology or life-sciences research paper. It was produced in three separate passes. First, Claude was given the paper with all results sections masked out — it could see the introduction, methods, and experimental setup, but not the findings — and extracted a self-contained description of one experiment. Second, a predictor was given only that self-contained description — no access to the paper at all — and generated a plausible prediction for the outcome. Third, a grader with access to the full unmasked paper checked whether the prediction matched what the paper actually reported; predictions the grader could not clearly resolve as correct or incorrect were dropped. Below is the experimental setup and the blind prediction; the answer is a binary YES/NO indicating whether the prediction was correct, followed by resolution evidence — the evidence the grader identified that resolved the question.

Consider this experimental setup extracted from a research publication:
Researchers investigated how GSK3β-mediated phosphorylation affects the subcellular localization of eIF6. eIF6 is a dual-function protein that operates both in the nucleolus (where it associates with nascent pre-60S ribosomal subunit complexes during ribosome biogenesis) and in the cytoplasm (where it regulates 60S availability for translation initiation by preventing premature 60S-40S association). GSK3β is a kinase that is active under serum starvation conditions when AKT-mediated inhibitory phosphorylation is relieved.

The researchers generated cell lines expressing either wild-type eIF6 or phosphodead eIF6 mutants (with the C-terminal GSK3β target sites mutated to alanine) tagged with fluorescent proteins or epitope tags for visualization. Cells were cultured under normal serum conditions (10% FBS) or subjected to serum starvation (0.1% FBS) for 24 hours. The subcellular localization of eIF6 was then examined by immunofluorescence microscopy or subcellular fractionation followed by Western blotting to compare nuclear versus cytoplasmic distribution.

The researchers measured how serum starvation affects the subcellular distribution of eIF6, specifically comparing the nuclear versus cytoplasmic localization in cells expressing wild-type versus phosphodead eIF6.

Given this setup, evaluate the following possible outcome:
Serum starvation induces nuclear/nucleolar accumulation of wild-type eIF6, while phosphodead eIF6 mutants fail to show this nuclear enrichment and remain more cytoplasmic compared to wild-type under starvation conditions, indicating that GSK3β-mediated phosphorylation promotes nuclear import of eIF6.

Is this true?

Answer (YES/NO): NO